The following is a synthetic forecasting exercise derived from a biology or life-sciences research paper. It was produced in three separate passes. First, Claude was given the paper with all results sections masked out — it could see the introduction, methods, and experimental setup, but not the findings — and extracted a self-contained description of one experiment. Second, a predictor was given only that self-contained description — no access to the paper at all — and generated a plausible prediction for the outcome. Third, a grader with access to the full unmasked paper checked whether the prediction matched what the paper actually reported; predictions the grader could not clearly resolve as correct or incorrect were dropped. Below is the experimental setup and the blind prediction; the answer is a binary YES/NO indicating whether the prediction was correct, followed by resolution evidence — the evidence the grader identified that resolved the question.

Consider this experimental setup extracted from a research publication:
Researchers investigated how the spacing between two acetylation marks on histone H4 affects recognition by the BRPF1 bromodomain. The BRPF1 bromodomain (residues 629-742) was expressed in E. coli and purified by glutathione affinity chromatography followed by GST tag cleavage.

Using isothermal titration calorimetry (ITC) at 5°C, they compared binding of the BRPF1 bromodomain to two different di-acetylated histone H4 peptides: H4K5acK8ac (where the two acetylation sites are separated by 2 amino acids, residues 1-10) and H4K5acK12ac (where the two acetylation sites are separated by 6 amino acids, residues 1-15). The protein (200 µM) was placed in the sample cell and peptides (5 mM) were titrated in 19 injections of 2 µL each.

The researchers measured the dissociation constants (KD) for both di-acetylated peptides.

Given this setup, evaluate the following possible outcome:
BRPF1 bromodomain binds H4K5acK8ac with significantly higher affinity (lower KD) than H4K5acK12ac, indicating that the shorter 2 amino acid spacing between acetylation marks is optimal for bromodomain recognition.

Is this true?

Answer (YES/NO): YES